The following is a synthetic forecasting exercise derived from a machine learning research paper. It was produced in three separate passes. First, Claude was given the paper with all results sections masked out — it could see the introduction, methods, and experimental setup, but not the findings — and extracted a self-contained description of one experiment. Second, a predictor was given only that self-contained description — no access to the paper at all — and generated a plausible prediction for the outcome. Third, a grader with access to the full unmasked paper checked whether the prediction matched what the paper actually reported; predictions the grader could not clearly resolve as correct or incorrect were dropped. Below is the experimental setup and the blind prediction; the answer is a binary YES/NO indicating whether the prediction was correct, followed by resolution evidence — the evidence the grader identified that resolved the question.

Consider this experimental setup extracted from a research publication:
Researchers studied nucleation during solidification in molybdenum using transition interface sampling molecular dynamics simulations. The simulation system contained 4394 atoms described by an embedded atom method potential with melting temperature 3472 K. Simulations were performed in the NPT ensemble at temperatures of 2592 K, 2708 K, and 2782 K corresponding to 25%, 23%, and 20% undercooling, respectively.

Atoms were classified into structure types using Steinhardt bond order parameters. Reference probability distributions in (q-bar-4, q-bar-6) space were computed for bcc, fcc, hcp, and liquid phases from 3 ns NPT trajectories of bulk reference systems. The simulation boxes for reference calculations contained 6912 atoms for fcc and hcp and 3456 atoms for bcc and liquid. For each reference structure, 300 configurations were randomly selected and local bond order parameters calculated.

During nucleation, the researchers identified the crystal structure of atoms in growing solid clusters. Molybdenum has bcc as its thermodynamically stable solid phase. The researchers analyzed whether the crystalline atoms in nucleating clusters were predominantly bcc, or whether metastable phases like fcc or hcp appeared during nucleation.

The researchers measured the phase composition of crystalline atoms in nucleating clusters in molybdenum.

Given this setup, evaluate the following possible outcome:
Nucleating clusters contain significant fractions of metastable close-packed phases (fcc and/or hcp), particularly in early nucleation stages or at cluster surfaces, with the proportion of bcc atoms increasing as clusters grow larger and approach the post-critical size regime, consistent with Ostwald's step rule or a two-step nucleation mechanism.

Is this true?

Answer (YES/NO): NO